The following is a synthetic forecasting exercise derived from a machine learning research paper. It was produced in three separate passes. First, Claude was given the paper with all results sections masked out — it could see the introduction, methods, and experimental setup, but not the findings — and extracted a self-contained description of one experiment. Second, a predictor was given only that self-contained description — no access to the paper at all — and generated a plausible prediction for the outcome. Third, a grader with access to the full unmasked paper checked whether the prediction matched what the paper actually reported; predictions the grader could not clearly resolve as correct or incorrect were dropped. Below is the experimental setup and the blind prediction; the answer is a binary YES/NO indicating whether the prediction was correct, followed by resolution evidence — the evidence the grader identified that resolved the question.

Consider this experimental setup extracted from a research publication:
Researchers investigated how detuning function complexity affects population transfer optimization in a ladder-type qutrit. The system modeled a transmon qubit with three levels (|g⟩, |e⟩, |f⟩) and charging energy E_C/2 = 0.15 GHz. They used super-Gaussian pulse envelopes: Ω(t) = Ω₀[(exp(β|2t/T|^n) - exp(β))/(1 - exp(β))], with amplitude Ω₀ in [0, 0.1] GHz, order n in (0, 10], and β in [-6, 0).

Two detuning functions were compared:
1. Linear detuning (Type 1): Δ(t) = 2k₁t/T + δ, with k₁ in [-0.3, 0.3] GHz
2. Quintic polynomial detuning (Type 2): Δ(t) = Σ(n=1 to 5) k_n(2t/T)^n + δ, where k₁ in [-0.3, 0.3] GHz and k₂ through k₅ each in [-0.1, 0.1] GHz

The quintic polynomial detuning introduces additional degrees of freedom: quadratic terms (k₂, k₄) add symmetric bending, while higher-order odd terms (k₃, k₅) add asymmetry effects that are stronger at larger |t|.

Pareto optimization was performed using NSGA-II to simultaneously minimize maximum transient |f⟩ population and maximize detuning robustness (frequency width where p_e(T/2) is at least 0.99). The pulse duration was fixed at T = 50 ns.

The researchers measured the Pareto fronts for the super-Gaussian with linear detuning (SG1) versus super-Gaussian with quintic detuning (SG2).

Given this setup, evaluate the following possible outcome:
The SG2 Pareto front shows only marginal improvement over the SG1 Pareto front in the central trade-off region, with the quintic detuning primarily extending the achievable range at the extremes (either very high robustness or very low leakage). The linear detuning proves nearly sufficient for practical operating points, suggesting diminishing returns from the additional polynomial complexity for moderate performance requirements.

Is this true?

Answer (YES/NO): NO